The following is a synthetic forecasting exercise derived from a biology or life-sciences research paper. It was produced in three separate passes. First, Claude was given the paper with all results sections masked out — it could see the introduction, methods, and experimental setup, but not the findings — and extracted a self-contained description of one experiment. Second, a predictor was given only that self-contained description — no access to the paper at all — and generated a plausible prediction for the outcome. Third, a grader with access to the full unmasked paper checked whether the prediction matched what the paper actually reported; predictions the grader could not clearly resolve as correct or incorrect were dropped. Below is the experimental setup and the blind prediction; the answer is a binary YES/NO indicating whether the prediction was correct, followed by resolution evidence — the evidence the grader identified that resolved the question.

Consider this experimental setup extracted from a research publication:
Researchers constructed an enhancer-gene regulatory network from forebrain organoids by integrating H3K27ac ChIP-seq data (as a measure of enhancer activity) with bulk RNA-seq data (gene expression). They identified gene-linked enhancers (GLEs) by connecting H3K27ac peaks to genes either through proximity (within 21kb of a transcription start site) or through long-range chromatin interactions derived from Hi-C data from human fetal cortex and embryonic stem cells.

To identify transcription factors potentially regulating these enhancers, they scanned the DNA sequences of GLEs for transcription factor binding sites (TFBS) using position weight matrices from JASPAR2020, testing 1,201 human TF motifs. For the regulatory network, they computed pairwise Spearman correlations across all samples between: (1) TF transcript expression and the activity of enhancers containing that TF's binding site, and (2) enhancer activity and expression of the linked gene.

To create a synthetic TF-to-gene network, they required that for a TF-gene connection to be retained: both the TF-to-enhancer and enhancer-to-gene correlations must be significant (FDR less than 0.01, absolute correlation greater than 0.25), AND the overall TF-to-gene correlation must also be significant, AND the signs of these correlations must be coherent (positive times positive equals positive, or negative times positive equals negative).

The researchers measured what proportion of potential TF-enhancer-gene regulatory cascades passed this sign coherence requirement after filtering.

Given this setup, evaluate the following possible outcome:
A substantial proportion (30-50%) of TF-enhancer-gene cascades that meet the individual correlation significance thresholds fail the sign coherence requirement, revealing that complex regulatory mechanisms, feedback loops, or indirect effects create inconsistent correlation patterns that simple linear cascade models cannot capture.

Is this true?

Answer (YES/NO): NO